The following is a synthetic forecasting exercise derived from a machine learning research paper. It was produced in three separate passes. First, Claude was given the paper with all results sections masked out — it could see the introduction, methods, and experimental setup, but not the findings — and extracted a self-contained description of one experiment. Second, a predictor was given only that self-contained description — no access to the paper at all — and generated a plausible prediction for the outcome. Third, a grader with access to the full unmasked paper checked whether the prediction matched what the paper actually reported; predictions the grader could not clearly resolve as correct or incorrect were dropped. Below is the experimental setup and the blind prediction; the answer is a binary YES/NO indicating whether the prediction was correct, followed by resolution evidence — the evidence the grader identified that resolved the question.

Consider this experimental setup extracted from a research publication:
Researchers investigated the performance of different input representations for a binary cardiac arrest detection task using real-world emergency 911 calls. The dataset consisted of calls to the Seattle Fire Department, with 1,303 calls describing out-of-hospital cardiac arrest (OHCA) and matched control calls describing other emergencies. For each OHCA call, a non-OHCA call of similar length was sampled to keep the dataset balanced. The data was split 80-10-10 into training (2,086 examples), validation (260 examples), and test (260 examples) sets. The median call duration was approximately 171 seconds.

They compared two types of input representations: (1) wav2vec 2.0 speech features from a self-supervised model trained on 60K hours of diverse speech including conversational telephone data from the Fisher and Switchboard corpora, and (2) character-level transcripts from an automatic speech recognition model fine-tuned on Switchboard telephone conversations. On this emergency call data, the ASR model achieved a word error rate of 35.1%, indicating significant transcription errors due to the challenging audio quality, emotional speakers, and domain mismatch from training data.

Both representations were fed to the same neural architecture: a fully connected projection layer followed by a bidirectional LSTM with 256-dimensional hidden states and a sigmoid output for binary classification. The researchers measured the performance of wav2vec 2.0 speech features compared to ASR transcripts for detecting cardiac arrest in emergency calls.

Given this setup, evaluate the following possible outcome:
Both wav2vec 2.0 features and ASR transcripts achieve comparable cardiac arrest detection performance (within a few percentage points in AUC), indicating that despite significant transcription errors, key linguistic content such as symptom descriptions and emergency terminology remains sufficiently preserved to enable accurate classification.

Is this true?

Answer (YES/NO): YES